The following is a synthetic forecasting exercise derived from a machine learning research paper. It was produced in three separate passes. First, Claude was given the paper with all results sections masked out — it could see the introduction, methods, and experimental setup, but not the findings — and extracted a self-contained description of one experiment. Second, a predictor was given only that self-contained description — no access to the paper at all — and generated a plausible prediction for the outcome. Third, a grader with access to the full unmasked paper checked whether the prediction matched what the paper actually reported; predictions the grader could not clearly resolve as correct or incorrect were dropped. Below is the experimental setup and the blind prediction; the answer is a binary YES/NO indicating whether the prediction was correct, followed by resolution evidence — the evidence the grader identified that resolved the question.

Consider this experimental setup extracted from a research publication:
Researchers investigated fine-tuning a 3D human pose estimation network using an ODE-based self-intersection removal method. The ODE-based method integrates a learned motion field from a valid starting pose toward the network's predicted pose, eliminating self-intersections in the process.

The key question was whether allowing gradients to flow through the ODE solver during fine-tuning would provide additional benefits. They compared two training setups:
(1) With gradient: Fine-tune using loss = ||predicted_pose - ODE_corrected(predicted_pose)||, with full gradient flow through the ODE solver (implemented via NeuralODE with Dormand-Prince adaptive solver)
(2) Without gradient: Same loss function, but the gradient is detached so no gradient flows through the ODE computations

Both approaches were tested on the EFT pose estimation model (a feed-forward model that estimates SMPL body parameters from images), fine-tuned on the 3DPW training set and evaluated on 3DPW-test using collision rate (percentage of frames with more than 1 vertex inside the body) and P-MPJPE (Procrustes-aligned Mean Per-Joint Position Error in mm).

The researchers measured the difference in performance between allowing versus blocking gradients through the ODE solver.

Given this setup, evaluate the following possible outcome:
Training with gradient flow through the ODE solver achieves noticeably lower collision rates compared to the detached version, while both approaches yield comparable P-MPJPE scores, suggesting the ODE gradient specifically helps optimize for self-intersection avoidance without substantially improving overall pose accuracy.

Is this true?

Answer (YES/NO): NO